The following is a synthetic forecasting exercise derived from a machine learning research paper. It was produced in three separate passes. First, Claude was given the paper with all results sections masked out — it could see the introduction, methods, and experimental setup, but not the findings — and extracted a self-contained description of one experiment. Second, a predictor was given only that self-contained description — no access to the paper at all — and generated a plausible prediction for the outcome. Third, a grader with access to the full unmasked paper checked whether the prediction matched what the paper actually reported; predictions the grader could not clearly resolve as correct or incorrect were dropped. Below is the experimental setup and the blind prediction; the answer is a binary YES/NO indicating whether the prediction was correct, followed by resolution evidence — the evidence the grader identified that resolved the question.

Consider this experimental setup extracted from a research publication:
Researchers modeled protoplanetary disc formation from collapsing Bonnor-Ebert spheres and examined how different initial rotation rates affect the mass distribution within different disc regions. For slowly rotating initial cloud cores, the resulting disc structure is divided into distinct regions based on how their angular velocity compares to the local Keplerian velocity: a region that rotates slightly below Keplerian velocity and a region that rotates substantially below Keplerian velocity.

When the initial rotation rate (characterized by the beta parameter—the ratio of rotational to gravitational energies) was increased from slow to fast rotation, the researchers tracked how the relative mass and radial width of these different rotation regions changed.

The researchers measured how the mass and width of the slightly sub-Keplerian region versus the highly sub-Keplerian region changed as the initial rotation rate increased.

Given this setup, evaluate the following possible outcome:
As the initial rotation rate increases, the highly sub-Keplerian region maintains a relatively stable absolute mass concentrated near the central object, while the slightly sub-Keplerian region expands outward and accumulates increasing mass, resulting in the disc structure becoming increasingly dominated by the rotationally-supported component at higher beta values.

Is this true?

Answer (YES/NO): NO